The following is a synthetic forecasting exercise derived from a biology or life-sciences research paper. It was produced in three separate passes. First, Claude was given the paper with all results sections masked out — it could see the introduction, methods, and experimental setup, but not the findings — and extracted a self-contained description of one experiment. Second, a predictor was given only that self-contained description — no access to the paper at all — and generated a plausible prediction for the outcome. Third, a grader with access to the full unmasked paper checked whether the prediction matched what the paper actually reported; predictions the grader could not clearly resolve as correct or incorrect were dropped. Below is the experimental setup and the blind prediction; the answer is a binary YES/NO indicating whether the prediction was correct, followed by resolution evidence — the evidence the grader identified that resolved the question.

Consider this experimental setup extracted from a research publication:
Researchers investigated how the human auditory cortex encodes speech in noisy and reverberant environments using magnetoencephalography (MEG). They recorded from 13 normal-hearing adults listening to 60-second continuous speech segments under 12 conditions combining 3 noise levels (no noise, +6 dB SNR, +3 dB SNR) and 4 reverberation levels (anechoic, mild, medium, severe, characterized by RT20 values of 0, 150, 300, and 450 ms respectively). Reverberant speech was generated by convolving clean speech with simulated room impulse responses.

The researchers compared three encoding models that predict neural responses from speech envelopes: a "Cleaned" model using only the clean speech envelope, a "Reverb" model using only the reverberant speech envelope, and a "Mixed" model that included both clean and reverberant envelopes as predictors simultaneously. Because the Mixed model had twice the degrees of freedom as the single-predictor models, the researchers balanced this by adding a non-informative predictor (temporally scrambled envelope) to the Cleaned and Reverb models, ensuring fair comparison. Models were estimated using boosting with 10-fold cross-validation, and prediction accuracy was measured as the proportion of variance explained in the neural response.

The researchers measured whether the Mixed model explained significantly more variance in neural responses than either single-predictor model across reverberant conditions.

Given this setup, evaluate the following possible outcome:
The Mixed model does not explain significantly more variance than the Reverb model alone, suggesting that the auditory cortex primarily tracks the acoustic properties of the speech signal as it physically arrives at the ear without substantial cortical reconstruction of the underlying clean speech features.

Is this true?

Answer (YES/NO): NO